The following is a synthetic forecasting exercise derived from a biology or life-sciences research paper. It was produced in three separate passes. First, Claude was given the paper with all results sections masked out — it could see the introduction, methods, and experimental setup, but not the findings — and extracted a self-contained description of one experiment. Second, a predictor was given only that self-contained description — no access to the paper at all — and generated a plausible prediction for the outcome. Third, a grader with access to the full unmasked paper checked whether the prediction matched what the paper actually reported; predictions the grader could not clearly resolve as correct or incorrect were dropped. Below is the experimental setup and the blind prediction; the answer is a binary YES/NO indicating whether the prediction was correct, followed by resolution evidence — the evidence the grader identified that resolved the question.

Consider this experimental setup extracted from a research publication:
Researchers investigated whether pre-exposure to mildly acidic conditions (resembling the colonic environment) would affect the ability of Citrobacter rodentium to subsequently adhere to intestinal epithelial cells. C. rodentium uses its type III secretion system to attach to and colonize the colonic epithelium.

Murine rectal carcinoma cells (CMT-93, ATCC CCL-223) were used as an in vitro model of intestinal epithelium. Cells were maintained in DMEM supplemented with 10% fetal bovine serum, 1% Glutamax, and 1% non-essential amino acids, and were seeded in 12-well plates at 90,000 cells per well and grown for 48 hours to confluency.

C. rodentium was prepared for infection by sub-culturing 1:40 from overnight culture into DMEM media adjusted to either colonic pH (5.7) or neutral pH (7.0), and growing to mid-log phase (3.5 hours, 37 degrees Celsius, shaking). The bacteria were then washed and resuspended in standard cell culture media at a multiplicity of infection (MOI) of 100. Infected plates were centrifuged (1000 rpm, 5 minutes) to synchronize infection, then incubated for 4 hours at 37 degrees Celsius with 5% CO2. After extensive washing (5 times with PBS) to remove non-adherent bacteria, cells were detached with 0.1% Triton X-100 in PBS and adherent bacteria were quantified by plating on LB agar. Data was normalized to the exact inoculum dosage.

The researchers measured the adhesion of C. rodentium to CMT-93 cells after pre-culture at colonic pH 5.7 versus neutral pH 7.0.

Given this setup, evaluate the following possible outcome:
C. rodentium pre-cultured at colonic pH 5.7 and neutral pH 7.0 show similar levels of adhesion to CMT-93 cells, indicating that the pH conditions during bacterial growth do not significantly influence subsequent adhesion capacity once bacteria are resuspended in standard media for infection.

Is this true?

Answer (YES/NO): NO